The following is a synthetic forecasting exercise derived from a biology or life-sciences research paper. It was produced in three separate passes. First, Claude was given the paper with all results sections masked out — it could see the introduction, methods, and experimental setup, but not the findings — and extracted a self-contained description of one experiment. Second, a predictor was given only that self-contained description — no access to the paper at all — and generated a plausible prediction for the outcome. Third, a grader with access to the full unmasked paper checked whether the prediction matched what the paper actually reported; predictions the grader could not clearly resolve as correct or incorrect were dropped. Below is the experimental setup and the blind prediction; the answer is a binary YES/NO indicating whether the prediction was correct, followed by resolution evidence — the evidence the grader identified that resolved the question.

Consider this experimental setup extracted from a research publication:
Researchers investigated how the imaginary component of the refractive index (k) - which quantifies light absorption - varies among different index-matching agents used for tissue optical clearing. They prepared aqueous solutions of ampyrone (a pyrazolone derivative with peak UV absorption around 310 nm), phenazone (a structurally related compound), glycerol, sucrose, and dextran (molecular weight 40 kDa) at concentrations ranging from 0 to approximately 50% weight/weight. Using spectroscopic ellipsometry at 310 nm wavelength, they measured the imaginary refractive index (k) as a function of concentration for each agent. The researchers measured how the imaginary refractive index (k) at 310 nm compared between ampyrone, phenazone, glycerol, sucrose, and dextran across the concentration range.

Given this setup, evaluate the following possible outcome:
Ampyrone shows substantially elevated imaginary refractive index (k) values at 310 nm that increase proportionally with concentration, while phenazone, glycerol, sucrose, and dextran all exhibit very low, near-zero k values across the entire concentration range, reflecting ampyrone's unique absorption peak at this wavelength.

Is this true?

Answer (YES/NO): NO